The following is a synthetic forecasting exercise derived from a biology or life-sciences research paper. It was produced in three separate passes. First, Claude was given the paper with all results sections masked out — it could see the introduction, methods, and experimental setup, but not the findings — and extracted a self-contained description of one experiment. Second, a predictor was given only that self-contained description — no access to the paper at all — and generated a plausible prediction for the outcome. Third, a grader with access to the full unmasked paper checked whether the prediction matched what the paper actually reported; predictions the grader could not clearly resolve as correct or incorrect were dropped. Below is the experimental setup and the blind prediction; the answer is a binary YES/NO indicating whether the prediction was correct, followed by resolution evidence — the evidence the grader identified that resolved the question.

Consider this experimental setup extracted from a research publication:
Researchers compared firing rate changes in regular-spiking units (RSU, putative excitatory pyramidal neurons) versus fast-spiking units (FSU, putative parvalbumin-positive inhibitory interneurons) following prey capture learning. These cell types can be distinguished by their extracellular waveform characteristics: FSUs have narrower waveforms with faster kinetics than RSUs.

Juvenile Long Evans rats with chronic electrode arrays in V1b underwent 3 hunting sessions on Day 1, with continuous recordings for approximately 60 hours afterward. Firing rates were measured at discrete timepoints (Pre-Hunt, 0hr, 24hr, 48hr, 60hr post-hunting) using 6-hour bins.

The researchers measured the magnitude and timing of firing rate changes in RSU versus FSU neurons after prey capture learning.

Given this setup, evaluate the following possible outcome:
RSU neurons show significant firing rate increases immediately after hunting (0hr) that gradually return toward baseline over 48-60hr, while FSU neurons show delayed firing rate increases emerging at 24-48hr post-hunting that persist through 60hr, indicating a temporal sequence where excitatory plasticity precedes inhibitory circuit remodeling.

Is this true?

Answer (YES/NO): NO